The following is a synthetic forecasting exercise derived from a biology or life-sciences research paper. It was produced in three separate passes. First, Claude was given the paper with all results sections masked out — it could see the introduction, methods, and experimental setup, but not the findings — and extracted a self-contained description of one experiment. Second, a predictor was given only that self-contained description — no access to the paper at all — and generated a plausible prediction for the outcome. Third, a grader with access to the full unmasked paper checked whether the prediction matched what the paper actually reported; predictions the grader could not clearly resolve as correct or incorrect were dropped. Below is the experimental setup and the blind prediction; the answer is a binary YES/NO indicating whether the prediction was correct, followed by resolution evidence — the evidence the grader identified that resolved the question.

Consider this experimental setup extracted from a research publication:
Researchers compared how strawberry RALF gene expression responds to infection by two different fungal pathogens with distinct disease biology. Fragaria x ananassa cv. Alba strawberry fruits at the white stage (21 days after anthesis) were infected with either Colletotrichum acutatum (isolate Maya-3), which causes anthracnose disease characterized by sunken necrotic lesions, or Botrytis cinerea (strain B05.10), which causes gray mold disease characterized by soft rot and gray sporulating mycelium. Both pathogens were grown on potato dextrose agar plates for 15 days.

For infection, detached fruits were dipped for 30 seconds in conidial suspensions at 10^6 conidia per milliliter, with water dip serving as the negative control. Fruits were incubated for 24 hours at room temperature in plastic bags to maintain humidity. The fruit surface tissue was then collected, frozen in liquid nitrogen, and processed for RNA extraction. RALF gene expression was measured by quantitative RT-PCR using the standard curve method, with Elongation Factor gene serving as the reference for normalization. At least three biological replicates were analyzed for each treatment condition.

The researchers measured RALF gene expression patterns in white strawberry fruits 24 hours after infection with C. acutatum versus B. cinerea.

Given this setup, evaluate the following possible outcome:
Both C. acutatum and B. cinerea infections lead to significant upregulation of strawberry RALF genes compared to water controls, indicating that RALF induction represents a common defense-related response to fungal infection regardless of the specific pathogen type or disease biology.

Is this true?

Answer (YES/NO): NO